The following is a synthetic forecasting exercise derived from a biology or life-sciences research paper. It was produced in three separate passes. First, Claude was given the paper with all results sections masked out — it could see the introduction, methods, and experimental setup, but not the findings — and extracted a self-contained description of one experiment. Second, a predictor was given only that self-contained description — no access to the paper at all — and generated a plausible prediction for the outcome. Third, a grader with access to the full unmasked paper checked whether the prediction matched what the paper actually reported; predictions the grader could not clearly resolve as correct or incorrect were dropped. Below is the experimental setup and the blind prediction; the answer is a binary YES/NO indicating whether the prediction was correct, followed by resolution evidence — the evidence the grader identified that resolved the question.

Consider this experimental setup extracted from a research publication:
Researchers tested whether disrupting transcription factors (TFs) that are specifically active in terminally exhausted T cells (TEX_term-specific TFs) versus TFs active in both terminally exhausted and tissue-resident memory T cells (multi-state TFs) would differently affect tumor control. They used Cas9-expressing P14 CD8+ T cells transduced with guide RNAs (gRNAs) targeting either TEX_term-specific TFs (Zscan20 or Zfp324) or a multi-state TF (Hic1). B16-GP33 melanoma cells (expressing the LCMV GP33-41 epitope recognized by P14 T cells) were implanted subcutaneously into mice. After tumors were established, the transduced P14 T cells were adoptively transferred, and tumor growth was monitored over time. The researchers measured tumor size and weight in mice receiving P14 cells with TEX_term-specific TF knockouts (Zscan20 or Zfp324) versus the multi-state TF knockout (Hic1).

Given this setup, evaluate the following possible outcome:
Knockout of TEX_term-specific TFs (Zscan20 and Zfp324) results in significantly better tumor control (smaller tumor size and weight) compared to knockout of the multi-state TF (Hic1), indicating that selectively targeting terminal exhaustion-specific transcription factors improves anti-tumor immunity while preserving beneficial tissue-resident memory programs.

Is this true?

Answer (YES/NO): YES